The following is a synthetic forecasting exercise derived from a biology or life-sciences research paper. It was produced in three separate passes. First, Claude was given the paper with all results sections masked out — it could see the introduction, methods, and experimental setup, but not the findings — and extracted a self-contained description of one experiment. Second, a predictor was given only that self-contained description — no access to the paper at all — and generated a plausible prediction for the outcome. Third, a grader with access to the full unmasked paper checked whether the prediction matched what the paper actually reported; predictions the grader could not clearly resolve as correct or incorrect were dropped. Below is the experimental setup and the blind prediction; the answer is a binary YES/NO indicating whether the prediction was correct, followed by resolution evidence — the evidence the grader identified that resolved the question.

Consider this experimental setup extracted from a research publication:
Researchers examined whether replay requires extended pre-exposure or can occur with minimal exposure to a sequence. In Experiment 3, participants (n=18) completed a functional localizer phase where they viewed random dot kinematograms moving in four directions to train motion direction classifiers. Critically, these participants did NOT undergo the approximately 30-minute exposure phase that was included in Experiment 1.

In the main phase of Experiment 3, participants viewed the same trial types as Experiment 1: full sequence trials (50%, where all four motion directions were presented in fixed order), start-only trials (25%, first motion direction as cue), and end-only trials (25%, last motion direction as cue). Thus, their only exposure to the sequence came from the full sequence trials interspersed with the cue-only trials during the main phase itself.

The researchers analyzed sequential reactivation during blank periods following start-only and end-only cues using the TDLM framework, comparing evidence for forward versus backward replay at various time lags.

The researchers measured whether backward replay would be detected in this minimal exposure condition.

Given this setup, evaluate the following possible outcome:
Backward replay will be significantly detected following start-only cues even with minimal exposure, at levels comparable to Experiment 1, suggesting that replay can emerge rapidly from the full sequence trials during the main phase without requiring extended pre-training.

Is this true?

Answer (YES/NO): NO